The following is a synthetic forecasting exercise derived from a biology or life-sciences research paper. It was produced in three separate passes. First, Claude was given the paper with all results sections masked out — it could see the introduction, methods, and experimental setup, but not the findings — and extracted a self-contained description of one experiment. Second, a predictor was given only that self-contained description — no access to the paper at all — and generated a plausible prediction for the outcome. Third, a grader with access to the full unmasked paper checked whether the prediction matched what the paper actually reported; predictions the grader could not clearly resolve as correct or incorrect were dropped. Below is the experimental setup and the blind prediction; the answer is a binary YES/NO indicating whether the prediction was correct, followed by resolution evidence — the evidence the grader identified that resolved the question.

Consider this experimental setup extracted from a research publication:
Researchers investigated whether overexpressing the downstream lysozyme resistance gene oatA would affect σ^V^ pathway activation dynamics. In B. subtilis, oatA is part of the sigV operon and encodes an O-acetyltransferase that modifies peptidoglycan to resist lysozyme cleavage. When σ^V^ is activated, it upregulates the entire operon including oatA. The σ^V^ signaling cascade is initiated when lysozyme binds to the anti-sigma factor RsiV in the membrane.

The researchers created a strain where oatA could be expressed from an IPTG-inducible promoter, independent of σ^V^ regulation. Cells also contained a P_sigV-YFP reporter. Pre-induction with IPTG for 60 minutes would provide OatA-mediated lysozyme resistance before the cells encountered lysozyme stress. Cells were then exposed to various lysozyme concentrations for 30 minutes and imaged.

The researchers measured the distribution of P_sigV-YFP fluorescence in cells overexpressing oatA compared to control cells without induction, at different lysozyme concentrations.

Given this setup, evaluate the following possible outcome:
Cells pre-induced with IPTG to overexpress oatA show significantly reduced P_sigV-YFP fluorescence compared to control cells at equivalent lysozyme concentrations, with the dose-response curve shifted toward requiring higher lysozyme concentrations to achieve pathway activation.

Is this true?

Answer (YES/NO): YES